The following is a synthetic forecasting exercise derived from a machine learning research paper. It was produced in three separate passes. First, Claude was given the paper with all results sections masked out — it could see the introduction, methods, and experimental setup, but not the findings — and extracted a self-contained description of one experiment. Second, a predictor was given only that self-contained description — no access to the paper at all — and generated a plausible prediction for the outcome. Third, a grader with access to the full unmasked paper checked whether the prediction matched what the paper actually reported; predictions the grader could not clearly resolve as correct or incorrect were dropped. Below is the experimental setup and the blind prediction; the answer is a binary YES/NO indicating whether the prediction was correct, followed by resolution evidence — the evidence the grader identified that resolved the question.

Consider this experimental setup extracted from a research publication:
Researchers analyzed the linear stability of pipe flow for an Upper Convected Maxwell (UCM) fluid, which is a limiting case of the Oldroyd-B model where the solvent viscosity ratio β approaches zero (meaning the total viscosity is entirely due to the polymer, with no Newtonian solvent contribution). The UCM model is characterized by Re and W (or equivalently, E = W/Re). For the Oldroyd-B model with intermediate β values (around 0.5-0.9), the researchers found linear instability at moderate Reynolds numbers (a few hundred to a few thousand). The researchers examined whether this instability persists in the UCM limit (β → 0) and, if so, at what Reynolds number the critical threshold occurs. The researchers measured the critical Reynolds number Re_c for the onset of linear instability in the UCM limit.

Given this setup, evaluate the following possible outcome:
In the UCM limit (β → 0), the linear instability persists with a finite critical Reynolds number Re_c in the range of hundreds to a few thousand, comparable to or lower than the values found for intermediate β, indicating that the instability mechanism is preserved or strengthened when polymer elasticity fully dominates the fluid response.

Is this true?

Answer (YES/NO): NO